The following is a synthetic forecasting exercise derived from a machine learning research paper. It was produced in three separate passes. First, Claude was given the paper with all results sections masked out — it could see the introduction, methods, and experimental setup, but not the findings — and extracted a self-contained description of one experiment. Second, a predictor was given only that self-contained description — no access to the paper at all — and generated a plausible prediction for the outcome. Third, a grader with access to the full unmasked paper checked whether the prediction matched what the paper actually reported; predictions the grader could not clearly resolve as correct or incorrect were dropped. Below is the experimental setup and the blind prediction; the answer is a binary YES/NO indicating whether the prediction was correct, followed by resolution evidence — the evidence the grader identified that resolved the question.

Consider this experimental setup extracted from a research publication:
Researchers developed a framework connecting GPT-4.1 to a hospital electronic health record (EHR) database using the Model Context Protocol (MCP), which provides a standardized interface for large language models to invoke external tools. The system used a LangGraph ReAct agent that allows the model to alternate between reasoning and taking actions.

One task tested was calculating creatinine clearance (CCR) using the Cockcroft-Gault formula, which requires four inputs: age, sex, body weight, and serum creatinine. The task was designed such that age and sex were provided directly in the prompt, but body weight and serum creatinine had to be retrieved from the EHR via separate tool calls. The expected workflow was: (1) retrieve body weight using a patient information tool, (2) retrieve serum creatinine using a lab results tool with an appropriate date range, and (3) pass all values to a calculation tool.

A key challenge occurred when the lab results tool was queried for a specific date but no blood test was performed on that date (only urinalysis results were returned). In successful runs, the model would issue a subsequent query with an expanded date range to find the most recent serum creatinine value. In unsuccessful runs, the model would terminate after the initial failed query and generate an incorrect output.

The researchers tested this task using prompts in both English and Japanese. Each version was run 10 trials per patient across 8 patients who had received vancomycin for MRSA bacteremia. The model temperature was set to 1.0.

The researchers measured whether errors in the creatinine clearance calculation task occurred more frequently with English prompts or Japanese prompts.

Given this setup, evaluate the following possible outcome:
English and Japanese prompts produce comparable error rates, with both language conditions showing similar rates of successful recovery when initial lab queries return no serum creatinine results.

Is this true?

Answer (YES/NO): NO